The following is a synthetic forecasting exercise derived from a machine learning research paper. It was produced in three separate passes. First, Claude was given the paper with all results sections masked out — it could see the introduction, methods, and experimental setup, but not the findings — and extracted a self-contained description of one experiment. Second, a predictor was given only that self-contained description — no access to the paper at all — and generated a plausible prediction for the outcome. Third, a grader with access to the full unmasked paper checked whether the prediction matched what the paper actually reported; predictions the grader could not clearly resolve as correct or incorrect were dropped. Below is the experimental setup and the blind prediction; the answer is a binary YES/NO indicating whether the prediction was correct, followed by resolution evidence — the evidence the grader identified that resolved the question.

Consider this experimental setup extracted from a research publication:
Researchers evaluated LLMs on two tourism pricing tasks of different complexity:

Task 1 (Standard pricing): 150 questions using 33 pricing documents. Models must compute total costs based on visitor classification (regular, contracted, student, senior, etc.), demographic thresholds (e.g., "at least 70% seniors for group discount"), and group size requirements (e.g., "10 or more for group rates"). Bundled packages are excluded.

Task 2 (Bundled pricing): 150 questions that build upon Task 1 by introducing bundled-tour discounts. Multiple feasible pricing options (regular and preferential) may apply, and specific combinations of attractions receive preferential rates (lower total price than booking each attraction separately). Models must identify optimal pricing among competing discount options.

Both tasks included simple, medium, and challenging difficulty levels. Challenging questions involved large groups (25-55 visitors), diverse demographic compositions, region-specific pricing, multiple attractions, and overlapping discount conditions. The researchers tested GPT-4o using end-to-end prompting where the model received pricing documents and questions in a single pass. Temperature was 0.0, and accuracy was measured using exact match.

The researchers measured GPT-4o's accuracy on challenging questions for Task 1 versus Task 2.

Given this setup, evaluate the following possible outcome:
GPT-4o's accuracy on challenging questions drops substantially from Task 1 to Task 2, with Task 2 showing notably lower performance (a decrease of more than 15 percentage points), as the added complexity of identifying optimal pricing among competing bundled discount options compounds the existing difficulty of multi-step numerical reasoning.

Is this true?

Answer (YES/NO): YES